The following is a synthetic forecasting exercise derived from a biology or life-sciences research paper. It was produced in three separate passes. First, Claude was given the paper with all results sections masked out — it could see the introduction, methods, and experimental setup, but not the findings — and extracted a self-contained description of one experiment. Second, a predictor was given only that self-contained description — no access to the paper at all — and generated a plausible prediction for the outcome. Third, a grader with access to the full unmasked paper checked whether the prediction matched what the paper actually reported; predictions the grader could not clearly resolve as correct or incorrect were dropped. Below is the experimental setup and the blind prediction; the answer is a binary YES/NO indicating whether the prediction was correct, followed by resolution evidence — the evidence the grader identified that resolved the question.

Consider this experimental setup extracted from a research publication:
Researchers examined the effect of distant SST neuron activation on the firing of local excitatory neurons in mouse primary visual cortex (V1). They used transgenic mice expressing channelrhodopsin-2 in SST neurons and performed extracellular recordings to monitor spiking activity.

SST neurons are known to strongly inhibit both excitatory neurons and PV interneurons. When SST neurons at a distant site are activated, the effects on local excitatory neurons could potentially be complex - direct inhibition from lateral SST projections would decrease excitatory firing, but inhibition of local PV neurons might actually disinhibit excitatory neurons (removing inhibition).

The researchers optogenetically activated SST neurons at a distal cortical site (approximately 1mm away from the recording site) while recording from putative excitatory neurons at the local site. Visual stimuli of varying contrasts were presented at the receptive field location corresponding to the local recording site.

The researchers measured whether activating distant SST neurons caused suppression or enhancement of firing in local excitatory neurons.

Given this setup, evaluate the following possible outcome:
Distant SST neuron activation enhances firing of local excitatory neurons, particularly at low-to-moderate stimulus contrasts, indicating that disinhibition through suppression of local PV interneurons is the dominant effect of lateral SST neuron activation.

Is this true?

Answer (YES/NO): NO